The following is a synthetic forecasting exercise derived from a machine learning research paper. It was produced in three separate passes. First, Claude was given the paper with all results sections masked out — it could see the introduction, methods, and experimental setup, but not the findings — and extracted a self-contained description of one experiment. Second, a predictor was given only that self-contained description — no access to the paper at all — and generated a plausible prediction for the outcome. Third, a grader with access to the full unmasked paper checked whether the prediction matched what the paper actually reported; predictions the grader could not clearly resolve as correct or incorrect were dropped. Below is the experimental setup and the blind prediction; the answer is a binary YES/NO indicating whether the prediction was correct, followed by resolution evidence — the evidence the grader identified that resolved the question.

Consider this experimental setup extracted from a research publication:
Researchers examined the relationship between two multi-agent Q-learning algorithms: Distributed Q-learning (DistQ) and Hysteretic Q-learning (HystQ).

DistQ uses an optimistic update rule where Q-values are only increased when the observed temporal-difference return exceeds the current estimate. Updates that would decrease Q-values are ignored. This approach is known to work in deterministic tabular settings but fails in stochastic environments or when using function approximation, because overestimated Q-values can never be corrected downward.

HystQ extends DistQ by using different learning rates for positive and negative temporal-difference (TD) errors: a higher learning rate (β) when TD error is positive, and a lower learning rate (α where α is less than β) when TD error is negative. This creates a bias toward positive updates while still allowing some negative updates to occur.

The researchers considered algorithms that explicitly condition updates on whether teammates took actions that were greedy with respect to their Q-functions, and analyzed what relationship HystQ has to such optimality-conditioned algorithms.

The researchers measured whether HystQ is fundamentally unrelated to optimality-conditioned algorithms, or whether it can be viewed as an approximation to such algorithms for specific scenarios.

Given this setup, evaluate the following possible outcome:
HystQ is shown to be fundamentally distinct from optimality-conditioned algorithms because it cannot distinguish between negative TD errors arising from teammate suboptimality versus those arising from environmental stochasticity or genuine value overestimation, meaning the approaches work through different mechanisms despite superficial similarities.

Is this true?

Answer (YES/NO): NO